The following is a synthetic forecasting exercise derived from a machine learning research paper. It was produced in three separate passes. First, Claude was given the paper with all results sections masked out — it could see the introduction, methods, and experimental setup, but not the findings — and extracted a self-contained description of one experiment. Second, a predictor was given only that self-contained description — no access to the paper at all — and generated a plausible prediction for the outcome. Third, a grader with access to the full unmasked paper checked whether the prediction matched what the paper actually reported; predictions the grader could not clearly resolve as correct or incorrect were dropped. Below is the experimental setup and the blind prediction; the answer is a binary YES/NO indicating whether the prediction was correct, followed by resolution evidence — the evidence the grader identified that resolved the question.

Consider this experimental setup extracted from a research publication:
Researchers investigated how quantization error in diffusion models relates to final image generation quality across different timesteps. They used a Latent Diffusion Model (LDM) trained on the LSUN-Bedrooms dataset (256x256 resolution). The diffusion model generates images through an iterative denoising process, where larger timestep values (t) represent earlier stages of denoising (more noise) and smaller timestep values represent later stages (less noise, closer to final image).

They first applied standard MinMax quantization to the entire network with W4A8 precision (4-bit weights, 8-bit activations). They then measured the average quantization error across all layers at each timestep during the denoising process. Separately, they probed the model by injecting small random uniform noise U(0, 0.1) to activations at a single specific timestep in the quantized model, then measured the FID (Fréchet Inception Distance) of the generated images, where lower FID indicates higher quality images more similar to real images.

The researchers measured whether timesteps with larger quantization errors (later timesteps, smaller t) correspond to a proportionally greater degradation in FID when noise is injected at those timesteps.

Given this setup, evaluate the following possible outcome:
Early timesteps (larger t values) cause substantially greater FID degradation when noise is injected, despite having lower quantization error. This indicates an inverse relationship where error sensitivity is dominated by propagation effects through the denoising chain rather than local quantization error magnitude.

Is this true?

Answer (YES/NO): NO